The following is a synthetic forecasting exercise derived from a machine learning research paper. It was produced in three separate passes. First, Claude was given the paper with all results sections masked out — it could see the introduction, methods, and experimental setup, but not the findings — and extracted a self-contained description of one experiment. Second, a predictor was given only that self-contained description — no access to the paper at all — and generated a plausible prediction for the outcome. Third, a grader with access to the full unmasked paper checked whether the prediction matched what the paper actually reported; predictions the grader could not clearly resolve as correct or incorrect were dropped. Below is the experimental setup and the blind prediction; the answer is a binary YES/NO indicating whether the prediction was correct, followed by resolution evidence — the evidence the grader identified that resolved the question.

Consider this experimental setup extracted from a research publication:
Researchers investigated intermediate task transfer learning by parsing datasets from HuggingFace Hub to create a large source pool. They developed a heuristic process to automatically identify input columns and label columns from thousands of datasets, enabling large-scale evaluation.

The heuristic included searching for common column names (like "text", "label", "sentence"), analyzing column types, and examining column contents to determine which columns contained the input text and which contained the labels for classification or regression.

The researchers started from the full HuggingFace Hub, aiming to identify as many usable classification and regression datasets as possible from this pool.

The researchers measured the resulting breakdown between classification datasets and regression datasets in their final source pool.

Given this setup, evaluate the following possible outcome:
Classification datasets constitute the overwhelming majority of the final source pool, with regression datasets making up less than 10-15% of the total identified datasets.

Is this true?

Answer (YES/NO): YES